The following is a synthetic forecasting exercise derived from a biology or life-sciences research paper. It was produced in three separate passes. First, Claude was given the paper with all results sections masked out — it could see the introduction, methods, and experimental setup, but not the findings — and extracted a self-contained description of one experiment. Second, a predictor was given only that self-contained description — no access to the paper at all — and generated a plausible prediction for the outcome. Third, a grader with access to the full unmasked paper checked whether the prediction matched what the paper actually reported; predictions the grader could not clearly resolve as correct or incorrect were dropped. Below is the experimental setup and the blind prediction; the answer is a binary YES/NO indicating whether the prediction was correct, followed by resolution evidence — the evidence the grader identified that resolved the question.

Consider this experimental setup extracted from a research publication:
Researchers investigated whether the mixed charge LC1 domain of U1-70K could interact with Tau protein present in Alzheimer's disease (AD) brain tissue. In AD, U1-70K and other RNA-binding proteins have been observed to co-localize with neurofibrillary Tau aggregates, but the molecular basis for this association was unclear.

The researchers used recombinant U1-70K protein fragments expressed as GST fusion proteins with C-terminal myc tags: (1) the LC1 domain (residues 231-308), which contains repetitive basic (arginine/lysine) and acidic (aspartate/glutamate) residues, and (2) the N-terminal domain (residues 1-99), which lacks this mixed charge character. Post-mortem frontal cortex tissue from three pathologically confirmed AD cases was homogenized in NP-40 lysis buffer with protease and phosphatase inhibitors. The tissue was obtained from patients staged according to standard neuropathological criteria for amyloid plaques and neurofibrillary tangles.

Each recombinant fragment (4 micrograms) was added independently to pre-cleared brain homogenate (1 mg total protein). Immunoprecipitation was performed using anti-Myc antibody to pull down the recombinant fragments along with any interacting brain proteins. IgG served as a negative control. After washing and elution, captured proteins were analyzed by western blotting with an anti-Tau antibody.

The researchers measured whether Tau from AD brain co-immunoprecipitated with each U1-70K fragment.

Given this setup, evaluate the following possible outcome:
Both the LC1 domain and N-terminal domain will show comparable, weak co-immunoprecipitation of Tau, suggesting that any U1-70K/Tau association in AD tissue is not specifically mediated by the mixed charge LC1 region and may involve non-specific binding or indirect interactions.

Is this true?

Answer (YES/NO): NO